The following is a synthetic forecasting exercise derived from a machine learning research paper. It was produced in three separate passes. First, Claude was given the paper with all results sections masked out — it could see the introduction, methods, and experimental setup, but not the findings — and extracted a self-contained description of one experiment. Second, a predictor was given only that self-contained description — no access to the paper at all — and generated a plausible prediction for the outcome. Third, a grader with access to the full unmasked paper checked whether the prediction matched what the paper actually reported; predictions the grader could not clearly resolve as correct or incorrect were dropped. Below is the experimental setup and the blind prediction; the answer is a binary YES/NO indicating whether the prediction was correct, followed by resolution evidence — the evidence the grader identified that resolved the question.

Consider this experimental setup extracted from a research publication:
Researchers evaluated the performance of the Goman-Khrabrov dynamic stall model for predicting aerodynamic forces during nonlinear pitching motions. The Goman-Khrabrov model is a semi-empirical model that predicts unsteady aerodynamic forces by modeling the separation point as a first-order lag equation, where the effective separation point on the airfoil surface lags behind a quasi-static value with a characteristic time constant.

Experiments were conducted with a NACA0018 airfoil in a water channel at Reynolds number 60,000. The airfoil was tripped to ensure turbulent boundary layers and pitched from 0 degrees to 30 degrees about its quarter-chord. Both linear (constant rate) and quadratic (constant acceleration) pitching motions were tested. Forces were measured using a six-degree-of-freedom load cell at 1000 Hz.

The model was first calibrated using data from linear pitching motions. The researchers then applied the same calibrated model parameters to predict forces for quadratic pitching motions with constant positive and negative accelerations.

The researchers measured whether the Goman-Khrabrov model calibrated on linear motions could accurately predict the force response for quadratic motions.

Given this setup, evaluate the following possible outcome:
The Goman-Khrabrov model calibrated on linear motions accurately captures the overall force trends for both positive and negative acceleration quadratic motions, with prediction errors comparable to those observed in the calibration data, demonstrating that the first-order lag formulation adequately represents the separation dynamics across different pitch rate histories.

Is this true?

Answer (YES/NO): NO